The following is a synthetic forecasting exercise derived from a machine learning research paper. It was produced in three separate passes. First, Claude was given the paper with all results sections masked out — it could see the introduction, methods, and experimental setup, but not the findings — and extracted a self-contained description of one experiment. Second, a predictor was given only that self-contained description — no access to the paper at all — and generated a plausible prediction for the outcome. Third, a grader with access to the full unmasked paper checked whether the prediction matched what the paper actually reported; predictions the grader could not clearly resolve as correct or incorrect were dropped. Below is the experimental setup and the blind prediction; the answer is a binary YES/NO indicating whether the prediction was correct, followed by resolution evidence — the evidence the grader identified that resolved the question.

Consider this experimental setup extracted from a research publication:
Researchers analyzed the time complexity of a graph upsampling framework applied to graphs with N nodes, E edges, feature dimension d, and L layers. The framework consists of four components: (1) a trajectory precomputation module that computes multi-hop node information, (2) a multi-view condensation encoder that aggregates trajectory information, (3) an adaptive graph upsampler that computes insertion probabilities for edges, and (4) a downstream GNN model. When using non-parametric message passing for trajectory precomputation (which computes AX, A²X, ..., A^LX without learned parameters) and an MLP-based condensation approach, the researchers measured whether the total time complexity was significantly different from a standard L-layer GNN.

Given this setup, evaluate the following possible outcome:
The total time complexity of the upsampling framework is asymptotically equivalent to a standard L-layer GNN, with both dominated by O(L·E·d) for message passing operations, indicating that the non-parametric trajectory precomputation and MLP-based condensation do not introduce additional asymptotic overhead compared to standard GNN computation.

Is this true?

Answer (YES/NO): NO